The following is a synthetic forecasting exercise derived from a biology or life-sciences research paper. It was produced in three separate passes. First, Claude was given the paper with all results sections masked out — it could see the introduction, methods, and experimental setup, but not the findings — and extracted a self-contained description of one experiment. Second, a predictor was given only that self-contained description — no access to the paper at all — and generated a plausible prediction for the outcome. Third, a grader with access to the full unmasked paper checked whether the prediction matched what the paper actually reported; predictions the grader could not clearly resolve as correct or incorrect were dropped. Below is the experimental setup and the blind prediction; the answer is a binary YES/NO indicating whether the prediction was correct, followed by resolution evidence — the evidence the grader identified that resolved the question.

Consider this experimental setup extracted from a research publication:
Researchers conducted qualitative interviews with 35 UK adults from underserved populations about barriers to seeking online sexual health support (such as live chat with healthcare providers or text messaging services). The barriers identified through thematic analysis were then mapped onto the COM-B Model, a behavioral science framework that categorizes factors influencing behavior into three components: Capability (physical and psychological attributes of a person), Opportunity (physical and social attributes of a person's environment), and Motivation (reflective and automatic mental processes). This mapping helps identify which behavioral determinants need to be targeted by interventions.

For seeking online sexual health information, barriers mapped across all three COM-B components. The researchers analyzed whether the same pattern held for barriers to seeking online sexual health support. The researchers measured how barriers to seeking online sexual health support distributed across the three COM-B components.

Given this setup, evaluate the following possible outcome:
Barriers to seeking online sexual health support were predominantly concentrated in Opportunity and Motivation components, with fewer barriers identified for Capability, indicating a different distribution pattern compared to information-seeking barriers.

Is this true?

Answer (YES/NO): NO